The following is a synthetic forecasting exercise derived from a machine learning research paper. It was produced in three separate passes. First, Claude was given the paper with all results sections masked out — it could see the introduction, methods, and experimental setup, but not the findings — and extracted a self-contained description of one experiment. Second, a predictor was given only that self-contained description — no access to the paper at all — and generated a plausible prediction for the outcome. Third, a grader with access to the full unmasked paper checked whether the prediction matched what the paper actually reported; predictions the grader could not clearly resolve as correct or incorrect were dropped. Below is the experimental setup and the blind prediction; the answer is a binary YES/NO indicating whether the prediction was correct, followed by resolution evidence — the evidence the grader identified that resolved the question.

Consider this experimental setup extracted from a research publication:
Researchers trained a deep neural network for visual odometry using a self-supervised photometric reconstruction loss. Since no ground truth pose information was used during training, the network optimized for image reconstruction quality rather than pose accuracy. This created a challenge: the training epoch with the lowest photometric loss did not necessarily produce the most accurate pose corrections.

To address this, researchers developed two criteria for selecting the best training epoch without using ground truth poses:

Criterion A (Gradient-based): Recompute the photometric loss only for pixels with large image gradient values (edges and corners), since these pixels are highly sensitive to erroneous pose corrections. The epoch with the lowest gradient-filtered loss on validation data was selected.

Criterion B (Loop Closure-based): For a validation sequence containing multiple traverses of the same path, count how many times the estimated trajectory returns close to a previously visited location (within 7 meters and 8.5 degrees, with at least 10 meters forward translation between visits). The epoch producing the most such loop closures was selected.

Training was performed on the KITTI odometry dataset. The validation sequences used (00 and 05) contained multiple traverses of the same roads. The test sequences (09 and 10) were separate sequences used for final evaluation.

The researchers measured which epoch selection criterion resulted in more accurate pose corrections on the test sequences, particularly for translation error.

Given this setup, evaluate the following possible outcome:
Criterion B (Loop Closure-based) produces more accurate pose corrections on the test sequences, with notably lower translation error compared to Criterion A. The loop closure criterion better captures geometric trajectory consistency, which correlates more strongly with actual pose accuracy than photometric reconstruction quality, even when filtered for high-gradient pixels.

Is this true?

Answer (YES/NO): YES